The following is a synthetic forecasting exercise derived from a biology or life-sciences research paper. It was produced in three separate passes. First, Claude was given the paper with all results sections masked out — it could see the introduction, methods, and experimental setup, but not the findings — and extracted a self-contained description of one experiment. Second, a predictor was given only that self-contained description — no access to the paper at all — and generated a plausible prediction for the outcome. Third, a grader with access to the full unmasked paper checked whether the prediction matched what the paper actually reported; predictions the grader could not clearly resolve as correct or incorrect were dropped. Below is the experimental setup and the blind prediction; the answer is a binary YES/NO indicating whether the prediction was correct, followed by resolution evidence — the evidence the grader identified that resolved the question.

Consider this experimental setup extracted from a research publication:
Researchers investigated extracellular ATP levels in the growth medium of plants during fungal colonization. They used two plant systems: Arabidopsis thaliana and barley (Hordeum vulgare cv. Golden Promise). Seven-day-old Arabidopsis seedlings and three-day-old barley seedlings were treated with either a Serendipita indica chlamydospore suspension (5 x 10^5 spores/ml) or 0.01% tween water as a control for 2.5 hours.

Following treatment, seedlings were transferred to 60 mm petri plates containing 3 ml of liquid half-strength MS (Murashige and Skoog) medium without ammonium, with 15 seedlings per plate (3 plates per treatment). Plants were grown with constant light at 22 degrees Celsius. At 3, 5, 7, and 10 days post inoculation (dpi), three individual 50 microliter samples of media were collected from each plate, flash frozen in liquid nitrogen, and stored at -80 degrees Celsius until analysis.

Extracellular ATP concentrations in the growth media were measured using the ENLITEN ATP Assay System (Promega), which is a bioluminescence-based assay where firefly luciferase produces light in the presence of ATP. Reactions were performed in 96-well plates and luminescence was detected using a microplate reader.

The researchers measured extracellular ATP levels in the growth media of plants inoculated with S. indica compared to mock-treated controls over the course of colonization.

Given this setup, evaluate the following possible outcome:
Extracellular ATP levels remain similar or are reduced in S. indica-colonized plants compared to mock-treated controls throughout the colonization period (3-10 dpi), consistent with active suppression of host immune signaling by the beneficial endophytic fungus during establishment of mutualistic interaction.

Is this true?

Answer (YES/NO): NO